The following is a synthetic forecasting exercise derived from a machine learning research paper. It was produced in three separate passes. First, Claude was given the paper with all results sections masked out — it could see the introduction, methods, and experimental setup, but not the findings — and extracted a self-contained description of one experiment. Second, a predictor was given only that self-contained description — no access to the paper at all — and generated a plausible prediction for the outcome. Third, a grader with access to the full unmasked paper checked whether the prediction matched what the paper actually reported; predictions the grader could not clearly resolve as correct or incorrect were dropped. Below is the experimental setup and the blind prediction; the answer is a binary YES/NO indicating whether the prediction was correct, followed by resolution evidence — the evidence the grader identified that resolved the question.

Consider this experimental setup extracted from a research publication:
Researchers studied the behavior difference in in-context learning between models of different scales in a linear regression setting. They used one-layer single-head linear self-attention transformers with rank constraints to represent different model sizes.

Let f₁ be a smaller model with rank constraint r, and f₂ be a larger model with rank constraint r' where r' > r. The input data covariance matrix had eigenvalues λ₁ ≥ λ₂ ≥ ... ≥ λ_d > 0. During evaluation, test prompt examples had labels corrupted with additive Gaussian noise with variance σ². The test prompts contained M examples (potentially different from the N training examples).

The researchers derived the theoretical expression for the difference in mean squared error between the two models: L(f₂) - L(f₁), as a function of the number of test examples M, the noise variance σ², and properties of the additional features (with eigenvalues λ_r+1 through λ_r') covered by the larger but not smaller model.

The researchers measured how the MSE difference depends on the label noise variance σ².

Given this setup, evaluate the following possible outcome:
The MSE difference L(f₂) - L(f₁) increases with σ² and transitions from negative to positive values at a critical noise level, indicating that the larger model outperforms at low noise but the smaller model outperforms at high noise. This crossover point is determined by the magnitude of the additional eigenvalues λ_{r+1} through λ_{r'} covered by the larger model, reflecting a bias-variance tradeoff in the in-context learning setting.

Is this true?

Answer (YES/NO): NO